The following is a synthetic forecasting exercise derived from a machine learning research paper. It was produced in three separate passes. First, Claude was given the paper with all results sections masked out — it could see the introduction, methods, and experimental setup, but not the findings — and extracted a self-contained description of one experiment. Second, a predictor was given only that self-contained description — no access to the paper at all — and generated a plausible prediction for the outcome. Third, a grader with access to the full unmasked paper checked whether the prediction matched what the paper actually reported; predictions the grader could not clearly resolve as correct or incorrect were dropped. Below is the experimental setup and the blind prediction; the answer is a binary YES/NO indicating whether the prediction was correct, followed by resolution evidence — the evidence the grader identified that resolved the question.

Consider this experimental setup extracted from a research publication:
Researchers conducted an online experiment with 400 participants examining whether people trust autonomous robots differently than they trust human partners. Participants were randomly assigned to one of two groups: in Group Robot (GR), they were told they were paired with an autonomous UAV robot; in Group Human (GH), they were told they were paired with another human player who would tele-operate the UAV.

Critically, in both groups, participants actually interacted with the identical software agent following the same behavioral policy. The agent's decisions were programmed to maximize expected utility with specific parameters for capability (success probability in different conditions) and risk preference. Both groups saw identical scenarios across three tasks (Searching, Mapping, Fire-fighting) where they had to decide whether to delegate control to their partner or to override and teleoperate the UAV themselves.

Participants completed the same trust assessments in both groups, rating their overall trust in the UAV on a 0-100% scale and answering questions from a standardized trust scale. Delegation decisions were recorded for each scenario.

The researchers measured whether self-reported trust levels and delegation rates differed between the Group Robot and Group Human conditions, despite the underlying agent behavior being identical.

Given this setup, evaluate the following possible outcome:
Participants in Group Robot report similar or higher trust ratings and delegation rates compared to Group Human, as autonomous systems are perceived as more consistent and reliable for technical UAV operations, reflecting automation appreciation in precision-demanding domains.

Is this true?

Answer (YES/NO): NO